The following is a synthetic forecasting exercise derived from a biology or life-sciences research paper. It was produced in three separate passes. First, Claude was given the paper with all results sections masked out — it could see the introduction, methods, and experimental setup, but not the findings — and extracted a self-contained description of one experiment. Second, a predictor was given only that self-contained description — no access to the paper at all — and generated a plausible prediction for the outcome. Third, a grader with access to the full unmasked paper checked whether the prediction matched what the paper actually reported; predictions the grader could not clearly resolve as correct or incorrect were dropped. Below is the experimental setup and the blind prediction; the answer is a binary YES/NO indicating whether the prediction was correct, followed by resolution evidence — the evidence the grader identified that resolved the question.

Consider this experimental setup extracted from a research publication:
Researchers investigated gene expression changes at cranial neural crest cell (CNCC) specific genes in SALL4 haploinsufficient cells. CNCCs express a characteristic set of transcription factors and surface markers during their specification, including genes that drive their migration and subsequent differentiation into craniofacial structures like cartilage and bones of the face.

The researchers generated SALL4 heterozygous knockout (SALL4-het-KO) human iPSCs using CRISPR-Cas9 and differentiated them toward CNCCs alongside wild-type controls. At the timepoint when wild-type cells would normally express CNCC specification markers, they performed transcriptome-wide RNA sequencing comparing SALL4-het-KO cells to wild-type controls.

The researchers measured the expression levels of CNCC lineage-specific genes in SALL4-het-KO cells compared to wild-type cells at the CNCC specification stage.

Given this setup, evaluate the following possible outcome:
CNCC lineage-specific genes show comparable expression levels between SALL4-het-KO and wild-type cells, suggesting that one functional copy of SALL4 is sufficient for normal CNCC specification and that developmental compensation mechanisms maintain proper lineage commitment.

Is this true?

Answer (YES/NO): NO